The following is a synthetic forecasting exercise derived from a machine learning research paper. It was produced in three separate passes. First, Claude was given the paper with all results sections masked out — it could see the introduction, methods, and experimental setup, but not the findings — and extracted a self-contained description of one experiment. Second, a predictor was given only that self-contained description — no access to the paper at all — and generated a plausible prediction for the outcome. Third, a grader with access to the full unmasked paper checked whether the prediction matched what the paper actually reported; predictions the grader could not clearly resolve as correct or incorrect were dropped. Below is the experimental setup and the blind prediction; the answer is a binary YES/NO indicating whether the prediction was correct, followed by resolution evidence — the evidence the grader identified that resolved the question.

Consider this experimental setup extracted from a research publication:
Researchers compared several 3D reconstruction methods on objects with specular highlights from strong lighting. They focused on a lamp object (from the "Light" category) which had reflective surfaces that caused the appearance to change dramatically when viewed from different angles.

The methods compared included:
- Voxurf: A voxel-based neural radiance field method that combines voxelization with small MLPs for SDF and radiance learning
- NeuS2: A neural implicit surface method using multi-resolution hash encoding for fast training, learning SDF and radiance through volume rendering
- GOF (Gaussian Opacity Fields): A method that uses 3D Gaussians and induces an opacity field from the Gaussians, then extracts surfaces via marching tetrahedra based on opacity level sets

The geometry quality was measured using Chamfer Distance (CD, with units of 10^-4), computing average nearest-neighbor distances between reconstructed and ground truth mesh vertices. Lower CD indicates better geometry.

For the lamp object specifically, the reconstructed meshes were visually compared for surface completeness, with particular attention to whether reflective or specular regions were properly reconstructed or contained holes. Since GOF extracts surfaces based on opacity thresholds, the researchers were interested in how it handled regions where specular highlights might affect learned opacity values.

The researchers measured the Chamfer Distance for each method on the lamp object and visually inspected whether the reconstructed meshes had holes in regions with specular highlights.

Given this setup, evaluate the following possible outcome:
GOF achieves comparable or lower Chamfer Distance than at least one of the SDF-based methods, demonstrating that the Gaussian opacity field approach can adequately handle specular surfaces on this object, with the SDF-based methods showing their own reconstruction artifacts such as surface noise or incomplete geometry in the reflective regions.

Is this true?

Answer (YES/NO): NO